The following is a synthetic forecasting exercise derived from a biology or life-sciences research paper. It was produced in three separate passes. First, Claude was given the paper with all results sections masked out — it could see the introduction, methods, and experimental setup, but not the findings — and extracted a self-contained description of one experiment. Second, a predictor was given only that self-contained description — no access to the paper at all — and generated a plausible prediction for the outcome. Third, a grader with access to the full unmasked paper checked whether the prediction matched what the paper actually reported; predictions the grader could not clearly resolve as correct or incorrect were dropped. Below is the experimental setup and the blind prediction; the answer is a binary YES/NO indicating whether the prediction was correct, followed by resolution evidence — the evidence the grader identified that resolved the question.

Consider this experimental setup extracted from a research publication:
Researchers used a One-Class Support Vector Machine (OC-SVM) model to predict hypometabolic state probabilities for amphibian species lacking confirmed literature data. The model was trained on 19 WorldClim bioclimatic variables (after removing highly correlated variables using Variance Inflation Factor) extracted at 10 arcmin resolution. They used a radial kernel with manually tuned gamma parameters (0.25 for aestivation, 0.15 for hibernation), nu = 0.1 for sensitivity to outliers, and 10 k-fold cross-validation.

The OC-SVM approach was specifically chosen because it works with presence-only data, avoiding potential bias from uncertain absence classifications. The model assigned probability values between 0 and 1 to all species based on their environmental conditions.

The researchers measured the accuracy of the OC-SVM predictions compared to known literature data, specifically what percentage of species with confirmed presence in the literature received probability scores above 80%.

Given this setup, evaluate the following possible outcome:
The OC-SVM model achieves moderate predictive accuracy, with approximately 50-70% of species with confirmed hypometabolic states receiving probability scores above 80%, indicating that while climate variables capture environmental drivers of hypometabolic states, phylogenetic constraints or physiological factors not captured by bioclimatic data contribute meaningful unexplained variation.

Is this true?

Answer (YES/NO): NO